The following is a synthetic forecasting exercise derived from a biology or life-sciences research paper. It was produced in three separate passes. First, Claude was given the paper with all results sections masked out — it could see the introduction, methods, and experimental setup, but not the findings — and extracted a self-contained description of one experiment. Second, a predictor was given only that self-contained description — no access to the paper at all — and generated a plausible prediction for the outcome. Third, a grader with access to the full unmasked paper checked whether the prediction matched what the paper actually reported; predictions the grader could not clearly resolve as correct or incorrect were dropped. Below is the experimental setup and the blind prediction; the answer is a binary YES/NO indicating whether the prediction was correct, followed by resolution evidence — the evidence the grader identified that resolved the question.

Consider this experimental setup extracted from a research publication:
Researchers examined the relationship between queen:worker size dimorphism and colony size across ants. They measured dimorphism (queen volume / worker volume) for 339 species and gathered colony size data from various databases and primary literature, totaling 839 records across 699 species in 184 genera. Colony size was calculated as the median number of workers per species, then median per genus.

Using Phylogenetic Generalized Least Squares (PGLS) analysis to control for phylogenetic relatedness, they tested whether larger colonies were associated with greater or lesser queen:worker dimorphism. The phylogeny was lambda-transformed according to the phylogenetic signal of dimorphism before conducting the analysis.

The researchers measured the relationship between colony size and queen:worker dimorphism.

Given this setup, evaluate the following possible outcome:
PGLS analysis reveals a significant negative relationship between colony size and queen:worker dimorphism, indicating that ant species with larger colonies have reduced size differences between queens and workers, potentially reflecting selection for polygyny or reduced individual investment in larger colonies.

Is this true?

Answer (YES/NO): NO